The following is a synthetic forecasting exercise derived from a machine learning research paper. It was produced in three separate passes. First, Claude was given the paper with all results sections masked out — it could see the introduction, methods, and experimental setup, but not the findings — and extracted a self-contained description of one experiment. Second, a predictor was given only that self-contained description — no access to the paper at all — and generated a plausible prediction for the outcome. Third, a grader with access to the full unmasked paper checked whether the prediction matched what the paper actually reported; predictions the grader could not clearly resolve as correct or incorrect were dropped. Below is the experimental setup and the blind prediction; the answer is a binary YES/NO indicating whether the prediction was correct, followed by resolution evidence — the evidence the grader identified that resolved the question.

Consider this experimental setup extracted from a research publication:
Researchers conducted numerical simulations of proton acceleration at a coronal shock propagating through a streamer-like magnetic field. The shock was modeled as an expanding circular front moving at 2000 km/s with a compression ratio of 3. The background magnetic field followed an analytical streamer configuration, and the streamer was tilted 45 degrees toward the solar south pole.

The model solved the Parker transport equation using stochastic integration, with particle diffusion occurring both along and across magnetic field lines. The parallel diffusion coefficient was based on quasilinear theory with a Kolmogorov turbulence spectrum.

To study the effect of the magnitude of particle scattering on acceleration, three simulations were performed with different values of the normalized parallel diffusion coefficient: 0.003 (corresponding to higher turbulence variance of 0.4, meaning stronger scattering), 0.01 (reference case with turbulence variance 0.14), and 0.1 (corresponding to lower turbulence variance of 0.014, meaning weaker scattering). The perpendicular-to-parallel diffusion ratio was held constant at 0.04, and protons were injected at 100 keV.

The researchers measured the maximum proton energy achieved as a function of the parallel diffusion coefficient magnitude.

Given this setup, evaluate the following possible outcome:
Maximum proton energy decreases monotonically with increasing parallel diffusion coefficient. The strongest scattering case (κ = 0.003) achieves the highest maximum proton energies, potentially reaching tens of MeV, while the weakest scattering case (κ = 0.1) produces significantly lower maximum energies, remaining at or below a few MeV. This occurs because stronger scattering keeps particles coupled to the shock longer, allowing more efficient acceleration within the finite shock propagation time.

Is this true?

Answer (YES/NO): NO